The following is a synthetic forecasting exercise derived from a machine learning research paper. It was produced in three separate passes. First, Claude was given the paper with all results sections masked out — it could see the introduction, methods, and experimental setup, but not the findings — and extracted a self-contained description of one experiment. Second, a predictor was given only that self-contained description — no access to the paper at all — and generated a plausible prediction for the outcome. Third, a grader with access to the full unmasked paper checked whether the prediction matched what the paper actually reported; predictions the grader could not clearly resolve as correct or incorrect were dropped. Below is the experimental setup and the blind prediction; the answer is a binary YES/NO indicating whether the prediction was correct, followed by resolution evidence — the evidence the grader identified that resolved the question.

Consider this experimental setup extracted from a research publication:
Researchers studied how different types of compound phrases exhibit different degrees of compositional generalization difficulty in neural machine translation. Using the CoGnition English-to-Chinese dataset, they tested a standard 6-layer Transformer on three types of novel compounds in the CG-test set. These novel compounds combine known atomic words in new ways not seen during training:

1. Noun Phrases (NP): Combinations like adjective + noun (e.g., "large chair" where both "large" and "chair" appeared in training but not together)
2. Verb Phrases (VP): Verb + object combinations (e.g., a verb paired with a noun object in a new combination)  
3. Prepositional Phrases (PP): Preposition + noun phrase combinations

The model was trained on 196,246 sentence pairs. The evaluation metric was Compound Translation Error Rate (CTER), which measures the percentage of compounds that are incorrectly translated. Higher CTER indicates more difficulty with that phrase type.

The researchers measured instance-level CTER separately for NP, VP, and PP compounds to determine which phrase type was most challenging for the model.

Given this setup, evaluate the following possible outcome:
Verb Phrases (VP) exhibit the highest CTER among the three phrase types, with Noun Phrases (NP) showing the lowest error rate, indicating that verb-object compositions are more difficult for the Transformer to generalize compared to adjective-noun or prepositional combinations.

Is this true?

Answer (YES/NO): NO